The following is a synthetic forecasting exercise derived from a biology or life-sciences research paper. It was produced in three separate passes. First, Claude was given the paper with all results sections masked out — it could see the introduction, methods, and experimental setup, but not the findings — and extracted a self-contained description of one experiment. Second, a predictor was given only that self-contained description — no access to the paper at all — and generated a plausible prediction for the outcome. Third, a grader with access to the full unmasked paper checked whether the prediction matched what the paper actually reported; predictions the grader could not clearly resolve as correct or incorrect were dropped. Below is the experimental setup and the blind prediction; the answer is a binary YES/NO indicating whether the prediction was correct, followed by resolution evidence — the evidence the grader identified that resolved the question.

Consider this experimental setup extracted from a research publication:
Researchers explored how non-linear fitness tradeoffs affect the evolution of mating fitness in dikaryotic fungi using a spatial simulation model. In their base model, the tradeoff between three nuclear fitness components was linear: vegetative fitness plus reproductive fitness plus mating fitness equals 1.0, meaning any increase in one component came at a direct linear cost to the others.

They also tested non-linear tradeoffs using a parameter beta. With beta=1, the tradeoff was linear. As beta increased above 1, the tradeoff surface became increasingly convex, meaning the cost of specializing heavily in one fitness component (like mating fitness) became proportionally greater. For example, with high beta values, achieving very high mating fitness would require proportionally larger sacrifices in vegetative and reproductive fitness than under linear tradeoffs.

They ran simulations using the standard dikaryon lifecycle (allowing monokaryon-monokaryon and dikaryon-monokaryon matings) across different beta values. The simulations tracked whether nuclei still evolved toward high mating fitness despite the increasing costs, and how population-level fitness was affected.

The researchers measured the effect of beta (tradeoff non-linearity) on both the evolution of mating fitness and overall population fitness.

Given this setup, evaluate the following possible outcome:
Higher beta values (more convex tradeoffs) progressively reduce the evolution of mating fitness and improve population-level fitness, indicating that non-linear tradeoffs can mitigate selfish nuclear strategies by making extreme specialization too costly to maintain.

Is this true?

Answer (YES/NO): NO